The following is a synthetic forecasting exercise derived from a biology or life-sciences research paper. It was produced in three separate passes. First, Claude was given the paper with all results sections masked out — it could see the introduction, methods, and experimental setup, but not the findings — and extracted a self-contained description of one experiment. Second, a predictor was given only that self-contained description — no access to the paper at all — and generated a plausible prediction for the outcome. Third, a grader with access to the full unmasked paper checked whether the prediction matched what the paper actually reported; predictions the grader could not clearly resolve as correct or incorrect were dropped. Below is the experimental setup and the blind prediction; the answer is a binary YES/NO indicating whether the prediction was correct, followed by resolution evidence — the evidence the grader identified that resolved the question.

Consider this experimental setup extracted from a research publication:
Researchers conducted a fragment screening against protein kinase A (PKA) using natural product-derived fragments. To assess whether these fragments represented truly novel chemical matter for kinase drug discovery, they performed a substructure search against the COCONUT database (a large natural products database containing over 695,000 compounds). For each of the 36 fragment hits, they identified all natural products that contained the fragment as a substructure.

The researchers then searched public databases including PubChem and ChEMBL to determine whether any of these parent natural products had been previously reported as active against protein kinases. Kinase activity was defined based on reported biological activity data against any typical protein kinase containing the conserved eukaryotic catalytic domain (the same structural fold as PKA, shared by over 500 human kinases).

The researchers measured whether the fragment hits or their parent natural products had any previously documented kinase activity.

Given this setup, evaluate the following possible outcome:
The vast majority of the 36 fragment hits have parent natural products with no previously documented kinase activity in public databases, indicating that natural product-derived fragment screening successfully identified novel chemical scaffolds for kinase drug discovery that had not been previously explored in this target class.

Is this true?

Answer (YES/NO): YES